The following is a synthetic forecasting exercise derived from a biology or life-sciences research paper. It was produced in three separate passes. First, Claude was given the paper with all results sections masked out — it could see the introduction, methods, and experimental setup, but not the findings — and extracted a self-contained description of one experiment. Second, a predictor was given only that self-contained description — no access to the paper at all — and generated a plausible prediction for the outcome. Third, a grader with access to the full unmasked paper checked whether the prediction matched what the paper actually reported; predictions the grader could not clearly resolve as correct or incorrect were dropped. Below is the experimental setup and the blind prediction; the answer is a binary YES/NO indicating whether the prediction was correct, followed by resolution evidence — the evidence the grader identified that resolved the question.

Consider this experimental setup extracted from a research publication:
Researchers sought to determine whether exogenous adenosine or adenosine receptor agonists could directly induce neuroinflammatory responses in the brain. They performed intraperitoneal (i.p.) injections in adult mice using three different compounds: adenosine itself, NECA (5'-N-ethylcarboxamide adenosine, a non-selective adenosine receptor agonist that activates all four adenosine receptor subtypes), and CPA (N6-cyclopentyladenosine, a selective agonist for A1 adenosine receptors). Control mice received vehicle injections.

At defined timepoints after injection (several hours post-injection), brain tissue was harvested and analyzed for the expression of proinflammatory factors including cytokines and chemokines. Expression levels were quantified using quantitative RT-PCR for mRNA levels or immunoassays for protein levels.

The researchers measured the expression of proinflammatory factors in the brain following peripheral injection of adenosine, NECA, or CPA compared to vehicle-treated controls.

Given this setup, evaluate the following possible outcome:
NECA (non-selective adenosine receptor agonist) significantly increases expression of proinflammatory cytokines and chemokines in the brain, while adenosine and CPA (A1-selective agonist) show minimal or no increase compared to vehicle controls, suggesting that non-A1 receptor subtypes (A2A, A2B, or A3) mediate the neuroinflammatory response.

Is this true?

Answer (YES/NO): NO